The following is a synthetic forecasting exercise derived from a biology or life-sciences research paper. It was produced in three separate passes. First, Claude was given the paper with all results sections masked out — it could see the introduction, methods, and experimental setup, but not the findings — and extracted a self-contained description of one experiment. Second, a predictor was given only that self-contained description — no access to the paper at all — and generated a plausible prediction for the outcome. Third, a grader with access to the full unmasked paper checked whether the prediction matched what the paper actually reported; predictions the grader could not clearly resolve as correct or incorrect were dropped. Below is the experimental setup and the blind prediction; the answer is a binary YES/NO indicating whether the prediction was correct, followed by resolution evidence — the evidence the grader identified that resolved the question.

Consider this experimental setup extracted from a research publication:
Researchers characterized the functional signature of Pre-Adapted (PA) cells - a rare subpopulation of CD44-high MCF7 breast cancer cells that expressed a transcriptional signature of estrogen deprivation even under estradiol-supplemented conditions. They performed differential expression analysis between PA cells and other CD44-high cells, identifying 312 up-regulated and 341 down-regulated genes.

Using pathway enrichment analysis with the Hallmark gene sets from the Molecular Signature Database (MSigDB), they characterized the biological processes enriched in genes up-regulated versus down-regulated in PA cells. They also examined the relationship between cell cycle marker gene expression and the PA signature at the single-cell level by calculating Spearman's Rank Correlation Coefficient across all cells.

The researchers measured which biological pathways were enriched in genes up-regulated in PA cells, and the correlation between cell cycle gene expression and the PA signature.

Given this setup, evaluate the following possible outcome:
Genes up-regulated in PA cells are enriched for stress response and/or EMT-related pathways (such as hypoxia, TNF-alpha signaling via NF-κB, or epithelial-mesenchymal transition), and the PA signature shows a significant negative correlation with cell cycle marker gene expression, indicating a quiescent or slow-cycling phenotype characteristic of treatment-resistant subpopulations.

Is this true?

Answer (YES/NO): YES